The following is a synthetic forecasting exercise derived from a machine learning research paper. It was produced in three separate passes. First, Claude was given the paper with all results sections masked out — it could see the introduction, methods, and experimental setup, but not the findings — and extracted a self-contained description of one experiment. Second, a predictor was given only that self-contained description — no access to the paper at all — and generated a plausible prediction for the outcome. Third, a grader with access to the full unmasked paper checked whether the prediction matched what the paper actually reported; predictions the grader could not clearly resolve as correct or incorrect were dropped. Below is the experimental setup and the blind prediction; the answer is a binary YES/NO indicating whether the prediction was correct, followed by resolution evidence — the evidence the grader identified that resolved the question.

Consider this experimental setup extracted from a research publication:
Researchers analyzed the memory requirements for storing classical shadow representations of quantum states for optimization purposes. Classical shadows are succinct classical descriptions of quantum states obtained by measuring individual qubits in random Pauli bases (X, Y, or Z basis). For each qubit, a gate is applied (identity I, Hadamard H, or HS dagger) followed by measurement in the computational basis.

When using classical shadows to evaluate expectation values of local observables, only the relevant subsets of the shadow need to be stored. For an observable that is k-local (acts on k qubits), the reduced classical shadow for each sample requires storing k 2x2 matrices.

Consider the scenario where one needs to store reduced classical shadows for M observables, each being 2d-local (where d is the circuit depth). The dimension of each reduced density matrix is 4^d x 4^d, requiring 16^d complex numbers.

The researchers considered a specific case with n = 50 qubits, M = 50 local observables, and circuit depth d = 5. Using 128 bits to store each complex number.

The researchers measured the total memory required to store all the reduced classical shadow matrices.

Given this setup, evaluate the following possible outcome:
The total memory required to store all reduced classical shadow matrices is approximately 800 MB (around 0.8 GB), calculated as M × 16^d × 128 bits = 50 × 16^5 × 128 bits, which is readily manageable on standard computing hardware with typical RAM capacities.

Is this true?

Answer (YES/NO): YES